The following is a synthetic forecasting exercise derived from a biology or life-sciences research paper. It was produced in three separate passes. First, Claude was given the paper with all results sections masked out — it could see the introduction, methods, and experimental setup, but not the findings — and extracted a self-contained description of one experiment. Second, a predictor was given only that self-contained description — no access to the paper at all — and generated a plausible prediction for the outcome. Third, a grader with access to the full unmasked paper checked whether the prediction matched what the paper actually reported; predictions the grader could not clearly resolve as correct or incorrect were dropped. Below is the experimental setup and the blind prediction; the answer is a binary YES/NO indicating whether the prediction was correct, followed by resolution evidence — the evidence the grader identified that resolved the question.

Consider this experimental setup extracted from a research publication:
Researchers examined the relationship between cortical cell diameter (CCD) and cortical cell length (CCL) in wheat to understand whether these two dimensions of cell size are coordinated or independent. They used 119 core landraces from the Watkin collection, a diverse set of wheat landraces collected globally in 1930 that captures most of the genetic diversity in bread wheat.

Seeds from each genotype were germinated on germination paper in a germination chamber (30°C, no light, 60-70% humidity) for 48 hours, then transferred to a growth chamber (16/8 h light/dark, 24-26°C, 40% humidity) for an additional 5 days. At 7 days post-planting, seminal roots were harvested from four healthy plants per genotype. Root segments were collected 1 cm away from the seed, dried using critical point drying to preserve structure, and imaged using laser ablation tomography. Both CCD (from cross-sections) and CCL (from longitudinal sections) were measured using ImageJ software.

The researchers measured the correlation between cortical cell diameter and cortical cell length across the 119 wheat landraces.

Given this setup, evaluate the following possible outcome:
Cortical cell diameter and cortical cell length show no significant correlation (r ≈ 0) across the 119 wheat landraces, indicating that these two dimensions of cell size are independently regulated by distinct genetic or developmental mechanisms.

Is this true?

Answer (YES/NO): YES